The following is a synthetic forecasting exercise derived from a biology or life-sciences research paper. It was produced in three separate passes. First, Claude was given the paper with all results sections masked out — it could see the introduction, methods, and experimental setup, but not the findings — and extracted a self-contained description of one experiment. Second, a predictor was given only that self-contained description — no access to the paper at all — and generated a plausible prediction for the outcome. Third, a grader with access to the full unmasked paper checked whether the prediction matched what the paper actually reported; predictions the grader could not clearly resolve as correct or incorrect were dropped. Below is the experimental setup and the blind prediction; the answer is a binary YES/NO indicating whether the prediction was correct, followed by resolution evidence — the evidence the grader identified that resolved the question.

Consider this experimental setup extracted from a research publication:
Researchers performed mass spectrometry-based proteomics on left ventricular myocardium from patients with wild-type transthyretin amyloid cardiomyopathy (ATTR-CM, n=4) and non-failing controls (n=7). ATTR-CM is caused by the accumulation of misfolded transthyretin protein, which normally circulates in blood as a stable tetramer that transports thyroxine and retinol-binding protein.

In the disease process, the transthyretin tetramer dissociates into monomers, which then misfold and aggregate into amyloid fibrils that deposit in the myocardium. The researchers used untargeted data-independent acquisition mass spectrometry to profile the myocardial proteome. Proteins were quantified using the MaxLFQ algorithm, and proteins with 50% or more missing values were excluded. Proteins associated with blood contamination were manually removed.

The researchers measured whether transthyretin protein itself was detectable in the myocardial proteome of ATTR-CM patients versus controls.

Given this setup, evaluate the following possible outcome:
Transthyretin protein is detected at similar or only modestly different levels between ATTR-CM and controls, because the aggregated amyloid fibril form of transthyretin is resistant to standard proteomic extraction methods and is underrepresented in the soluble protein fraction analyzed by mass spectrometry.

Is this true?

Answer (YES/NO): NO